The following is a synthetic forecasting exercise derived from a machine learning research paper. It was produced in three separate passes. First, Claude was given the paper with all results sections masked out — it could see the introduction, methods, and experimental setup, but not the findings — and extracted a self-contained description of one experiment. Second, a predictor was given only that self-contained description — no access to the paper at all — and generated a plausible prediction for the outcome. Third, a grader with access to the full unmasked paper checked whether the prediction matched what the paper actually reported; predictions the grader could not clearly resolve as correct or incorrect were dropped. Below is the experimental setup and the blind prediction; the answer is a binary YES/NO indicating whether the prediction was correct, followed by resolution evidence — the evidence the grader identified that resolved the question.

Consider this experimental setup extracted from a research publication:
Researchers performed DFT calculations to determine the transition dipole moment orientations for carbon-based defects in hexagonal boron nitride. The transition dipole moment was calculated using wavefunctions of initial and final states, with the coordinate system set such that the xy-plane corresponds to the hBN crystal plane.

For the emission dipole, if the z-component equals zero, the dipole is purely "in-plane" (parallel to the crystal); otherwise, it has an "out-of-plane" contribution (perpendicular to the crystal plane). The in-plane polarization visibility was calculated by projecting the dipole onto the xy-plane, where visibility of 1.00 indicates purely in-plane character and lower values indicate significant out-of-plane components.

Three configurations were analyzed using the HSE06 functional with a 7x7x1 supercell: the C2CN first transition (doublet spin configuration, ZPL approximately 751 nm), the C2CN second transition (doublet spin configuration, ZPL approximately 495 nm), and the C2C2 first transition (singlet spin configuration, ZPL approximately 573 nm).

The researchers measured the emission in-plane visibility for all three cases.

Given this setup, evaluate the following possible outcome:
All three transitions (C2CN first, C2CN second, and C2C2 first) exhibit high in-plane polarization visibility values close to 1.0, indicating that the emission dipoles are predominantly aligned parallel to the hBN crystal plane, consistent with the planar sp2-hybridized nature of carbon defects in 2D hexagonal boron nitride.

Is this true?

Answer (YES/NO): YES